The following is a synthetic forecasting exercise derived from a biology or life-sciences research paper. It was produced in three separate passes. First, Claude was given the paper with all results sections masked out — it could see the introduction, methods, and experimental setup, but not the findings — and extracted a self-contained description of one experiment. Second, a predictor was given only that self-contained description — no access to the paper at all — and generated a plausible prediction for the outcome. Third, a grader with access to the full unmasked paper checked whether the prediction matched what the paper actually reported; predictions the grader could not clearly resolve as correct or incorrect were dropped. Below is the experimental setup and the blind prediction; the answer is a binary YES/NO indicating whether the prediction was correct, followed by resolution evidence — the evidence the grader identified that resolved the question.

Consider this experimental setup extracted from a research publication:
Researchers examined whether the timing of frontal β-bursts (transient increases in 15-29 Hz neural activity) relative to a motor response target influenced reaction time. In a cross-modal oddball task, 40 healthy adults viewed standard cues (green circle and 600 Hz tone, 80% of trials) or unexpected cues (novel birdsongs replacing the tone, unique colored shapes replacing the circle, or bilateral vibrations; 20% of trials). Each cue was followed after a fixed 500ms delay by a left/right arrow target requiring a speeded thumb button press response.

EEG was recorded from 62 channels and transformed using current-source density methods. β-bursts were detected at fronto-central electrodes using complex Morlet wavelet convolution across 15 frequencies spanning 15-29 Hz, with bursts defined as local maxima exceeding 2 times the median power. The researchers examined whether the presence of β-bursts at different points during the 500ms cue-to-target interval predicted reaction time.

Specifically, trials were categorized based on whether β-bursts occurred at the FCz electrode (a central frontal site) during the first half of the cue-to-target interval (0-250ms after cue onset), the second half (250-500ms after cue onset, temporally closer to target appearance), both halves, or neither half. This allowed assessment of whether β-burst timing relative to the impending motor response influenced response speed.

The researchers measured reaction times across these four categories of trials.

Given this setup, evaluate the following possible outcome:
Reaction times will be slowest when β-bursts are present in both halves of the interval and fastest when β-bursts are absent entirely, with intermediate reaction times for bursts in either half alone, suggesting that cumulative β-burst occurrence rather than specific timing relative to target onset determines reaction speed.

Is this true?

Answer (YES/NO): NO